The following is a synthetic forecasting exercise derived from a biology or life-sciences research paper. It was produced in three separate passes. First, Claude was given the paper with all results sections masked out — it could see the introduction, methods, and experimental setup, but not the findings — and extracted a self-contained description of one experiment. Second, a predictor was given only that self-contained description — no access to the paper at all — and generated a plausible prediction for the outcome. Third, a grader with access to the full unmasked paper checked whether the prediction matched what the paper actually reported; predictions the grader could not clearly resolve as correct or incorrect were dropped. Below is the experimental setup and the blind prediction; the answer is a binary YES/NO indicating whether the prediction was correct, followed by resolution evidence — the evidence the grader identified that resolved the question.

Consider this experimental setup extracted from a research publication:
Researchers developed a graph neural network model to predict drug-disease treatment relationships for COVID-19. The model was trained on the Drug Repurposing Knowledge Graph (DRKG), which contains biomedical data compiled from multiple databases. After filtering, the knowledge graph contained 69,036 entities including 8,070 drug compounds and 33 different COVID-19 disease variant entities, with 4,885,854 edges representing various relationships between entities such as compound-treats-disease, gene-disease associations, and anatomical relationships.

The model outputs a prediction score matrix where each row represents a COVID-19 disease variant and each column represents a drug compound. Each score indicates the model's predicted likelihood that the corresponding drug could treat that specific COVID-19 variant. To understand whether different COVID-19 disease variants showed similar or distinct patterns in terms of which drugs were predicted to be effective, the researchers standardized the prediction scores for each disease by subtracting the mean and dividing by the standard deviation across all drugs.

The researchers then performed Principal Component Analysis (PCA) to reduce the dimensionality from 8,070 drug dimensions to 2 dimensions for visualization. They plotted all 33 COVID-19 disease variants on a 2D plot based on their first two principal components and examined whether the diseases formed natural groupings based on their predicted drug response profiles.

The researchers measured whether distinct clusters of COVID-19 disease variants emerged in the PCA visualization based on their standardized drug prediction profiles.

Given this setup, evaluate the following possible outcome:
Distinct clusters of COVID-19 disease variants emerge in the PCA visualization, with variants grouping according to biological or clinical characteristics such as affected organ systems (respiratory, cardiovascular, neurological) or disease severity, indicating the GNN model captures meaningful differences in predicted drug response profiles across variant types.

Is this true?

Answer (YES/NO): NO